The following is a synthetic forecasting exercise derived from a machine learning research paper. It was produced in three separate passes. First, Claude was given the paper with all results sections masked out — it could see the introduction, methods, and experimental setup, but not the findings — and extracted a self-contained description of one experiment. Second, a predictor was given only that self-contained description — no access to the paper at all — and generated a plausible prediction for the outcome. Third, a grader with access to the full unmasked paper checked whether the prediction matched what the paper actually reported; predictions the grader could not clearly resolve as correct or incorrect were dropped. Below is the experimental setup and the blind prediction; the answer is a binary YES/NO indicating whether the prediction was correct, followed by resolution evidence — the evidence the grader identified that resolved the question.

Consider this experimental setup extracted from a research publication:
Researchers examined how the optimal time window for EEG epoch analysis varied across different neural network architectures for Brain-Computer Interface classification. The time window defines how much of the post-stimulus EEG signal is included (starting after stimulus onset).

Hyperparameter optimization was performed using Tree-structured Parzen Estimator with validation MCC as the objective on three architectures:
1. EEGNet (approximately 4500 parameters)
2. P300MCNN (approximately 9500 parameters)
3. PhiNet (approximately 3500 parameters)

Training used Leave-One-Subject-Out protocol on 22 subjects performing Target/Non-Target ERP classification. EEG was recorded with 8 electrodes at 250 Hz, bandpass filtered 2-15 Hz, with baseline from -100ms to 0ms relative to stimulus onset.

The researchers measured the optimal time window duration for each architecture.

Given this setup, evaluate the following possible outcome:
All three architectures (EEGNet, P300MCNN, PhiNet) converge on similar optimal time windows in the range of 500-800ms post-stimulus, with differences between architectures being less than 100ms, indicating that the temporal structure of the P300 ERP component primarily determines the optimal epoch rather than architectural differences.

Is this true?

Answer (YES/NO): NO